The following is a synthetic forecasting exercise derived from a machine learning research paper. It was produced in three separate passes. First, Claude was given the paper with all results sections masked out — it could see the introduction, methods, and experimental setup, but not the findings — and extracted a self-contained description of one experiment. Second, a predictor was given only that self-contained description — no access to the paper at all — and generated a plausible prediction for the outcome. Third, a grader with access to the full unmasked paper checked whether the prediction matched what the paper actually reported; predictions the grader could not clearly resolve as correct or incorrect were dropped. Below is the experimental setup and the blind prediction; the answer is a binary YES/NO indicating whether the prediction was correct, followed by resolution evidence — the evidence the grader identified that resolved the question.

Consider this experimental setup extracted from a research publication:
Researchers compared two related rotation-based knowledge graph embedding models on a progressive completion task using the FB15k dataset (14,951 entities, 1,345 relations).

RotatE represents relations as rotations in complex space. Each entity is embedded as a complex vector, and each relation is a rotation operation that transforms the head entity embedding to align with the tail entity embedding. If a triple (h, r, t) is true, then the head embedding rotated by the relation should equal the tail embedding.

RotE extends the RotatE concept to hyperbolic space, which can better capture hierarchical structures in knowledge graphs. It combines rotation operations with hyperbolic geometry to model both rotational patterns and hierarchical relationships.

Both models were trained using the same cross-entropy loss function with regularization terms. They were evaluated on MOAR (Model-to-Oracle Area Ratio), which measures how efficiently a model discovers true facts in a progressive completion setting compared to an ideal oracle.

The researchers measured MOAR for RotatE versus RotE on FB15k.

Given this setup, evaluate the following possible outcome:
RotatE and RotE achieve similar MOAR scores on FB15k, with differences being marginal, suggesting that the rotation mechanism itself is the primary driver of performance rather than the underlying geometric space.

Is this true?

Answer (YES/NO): NO